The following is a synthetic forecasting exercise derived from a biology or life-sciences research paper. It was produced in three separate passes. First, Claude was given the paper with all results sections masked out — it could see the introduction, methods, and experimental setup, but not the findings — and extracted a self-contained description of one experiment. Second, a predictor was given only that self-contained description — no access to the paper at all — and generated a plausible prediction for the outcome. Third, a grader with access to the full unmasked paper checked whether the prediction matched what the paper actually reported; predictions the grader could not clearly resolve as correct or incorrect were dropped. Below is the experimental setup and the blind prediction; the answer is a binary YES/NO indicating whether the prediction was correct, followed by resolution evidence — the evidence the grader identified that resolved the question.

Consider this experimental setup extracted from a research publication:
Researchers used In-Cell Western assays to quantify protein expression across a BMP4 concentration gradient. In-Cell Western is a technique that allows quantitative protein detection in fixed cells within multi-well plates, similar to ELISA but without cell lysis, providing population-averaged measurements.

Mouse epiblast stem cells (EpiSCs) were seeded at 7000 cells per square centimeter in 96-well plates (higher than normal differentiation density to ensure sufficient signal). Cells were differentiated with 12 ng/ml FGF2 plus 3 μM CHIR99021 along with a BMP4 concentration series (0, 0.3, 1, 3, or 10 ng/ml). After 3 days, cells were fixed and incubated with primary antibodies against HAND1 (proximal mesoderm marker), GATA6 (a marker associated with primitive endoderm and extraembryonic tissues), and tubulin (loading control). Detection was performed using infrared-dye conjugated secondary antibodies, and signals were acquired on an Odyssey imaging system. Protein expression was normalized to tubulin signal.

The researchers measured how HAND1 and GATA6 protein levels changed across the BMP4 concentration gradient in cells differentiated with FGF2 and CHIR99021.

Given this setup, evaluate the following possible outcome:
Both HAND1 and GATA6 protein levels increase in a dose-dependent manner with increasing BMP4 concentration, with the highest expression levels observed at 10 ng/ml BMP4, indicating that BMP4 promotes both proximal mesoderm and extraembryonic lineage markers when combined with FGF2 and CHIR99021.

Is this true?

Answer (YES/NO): NO